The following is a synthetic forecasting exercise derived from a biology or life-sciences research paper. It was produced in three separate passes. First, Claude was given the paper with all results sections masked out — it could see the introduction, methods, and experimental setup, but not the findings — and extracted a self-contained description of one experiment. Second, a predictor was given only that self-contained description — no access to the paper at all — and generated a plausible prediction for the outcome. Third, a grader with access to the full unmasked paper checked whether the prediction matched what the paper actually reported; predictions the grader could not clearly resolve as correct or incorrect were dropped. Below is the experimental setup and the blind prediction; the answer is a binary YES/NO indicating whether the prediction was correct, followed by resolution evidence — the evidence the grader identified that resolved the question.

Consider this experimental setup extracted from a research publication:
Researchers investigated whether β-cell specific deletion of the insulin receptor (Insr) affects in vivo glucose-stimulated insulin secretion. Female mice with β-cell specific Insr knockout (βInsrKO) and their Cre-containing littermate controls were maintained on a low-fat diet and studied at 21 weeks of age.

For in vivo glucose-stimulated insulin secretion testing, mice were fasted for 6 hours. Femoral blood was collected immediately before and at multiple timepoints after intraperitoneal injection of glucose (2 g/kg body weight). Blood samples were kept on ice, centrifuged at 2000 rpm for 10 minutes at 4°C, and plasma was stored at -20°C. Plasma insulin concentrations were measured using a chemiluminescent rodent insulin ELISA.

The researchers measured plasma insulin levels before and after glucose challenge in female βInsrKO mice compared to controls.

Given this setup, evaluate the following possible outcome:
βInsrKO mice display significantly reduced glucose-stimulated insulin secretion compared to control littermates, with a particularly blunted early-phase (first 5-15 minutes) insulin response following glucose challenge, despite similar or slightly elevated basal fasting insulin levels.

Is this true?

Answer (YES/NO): NO